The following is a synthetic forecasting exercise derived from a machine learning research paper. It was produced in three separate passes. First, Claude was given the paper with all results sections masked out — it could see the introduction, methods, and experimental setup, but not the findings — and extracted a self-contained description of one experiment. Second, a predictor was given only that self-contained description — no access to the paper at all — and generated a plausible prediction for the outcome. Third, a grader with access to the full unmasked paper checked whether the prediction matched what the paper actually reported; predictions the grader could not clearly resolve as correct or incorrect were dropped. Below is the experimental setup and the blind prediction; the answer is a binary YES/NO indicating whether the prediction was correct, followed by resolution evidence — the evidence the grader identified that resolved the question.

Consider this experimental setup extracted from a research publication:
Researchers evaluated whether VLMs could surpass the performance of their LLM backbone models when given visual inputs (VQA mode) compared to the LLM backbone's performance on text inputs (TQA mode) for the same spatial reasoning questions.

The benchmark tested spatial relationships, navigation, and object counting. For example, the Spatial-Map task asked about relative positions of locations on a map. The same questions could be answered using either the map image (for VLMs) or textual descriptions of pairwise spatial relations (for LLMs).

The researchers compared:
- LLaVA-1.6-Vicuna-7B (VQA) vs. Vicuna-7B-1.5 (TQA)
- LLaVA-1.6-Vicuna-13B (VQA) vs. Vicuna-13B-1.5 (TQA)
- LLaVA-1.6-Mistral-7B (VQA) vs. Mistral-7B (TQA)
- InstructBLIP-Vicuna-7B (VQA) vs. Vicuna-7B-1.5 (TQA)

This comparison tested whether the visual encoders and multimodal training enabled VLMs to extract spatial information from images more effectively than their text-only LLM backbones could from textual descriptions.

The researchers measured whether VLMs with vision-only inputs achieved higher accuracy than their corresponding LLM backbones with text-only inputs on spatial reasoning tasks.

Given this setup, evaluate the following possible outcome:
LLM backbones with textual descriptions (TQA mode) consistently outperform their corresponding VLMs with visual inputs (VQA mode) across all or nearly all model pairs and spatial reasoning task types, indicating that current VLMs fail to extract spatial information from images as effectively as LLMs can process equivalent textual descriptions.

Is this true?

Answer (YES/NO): NO